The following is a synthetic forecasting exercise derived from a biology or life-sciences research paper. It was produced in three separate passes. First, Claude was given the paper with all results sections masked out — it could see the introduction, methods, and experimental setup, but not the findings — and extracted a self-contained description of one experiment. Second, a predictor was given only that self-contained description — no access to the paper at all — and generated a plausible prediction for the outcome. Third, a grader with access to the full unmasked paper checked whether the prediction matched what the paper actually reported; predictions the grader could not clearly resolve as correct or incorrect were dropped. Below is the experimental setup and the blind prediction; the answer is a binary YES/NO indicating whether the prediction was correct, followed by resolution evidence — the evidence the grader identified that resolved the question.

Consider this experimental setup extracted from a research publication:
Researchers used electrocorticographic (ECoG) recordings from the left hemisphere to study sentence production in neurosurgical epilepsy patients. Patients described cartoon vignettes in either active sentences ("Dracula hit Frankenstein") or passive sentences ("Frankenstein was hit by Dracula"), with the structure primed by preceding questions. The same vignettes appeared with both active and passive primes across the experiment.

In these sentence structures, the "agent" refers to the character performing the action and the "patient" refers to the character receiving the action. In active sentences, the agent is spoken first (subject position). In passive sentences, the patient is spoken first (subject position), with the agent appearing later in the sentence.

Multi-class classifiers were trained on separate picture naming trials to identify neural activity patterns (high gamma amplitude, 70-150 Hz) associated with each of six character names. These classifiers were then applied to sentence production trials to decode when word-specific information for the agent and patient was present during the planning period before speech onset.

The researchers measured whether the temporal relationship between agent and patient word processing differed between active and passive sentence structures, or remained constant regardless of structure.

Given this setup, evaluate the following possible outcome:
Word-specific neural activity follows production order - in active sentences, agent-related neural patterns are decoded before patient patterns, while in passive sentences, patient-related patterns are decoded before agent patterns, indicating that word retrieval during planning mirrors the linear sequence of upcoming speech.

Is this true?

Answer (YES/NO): NO